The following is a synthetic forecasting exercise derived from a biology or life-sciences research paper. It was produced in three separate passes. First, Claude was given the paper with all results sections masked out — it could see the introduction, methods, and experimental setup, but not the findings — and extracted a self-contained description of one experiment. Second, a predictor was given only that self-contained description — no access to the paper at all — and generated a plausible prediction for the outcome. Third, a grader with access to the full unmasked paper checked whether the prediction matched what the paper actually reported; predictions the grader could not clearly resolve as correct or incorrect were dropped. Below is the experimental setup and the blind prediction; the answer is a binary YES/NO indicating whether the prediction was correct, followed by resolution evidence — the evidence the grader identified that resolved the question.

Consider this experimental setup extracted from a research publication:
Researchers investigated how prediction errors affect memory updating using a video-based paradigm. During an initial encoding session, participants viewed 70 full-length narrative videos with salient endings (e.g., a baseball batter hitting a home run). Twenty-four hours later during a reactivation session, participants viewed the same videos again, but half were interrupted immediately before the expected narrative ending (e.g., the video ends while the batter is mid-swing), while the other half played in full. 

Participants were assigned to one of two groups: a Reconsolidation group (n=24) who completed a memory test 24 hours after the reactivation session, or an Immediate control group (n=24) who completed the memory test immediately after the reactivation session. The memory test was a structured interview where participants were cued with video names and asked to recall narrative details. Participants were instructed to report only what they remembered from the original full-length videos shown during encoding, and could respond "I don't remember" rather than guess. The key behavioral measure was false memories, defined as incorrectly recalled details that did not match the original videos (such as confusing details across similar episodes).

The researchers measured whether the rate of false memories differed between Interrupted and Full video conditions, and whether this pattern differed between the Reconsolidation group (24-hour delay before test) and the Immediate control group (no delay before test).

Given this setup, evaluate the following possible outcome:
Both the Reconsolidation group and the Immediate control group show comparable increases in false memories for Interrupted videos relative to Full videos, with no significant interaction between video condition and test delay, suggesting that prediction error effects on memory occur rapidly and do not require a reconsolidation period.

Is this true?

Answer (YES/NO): NO